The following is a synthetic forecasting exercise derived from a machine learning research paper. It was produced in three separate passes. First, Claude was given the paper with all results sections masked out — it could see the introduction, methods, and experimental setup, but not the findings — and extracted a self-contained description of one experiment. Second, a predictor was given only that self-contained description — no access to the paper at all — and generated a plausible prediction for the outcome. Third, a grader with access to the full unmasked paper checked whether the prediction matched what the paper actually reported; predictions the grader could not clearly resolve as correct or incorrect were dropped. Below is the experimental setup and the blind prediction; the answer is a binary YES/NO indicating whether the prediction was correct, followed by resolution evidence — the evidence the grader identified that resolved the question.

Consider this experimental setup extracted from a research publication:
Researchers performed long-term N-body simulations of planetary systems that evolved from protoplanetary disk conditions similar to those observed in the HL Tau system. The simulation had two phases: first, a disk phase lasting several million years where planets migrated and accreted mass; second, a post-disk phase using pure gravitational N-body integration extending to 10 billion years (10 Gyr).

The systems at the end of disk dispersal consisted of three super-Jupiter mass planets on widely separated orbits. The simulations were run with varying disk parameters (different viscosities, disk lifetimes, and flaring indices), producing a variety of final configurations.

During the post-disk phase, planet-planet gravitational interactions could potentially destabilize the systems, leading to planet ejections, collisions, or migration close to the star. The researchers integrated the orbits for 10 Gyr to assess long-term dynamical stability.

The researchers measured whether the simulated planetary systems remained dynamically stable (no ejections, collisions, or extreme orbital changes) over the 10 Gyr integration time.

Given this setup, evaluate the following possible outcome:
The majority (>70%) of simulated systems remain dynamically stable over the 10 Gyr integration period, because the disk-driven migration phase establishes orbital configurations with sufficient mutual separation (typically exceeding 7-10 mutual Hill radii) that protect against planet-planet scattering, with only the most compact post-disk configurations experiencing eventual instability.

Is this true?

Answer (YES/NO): YES